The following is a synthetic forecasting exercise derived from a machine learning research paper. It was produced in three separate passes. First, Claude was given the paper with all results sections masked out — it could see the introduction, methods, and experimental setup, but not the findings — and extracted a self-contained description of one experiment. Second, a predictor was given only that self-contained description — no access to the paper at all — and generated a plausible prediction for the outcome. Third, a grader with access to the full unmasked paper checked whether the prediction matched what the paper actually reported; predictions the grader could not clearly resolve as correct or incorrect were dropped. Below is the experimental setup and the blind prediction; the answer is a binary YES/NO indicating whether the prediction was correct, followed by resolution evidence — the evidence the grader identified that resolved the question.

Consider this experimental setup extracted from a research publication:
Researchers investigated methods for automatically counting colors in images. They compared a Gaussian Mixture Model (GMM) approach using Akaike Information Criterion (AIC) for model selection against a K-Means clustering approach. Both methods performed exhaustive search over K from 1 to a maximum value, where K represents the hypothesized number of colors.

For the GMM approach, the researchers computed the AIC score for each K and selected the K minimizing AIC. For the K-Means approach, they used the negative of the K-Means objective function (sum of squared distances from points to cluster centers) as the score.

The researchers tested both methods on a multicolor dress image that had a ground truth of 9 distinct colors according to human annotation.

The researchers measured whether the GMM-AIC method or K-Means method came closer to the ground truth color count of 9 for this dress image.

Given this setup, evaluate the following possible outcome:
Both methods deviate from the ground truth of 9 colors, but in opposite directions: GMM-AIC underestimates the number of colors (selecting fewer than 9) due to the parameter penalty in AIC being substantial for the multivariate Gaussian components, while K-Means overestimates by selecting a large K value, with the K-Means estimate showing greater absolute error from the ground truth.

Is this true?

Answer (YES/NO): NO